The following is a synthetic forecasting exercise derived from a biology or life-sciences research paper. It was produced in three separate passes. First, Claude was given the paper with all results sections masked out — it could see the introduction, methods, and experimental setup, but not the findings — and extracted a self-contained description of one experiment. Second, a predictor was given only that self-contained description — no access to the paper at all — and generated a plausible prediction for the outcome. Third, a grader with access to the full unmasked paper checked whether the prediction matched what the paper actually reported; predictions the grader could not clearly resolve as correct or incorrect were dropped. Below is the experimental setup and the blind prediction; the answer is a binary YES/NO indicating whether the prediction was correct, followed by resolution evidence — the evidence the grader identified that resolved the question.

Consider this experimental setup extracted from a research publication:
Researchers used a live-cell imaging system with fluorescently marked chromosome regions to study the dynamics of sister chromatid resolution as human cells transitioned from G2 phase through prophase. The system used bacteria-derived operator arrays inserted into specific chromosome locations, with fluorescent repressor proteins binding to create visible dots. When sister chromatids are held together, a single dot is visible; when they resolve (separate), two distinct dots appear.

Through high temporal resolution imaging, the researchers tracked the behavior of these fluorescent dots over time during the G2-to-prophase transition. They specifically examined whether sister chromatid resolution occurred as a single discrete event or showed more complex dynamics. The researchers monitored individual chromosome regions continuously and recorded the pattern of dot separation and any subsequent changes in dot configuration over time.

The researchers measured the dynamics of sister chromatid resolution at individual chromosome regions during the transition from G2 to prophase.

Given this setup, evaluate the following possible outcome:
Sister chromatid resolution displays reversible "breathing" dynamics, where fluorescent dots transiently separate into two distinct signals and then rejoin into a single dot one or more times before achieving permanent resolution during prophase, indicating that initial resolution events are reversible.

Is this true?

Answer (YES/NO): YES